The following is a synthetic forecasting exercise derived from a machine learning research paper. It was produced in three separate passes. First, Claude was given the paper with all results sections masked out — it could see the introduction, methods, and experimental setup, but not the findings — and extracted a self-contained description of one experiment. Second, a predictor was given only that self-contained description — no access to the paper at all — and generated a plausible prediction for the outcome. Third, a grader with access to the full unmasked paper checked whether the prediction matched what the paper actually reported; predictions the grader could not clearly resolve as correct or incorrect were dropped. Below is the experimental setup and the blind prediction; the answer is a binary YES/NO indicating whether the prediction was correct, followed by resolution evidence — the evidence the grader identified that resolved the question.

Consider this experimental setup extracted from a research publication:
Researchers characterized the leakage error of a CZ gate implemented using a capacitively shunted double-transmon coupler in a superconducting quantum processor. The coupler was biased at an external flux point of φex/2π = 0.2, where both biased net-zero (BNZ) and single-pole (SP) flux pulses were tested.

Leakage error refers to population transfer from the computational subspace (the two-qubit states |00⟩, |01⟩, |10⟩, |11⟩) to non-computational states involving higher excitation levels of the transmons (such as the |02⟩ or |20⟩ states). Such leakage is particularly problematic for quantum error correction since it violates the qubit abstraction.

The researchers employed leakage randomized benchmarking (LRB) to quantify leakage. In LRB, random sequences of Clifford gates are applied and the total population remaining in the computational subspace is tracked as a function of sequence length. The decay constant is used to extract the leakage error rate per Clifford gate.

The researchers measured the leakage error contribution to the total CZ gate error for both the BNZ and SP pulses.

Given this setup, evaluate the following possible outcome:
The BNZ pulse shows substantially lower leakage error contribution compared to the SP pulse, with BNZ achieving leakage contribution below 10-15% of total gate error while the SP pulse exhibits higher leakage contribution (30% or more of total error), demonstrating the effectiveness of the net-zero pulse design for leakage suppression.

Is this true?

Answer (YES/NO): NO